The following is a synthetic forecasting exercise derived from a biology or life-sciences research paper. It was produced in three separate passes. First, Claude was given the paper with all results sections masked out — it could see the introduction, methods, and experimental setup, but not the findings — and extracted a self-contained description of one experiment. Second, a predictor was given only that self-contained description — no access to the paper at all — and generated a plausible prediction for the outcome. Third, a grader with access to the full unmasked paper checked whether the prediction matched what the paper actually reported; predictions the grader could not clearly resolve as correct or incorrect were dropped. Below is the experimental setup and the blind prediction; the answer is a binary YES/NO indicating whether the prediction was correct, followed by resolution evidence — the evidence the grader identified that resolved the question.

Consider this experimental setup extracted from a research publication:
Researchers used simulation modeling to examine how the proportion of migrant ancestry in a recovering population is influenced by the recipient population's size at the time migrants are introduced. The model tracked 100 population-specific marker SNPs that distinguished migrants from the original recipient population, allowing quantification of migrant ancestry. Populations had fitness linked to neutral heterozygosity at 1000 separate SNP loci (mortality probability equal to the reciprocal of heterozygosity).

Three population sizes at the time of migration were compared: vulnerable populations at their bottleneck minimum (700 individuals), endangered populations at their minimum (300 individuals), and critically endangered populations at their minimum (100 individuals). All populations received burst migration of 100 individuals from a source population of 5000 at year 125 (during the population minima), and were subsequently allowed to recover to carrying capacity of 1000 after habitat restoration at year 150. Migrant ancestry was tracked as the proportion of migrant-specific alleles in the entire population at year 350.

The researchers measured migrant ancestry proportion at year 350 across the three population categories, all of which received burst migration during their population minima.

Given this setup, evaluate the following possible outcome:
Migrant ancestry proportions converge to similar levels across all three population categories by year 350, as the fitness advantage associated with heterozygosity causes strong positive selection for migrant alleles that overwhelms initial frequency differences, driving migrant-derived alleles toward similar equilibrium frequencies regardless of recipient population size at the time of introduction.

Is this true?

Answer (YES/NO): NO